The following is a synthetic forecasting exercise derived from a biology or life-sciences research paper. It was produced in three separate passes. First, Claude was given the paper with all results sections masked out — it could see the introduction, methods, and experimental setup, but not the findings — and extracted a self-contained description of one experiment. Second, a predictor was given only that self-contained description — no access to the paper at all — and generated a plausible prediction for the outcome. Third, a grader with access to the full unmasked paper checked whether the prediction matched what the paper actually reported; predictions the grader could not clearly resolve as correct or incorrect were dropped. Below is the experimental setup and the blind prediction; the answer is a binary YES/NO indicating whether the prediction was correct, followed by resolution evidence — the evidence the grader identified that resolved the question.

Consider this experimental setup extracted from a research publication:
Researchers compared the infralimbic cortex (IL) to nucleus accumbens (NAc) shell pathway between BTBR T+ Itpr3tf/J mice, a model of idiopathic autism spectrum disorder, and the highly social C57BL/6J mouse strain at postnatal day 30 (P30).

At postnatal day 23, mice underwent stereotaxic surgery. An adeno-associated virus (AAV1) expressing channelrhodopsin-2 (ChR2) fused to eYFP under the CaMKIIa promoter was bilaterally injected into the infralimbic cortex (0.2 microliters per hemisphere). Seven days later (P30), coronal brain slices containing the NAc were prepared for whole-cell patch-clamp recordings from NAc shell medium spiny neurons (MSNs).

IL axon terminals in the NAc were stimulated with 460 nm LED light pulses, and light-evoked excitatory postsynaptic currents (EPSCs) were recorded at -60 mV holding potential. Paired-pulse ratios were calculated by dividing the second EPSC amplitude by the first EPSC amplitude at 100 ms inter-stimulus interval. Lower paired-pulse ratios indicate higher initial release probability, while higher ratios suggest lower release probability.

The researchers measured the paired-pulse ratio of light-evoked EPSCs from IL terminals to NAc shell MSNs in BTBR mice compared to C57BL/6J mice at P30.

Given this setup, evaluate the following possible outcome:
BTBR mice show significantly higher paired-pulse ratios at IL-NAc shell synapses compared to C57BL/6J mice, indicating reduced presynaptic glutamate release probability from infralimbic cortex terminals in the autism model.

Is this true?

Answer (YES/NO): YES